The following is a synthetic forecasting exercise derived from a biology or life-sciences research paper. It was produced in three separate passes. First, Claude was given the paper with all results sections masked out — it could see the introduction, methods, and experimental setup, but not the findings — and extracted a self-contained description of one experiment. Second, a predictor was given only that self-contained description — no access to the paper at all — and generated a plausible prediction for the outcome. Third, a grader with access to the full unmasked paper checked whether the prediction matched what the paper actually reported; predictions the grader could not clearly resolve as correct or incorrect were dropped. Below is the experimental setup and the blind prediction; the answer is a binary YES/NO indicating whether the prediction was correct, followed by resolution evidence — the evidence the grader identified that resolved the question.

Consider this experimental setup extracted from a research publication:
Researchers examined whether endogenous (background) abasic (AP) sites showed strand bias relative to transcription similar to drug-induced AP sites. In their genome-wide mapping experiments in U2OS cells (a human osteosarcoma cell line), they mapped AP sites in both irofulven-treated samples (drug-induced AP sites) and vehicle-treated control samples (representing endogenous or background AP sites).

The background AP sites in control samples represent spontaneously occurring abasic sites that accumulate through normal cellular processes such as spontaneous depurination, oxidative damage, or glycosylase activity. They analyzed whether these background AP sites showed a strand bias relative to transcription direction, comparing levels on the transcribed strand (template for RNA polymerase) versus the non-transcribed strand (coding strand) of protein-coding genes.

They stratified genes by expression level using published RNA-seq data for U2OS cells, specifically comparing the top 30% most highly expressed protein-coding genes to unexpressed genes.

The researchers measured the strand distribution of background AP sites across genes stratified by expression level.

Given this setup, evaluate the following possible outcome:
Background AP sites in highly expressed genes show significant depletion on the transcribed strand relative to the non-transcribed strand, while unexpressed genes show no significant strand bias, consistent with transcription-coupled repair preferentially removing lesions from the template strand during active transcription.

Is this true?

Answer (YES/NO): YES